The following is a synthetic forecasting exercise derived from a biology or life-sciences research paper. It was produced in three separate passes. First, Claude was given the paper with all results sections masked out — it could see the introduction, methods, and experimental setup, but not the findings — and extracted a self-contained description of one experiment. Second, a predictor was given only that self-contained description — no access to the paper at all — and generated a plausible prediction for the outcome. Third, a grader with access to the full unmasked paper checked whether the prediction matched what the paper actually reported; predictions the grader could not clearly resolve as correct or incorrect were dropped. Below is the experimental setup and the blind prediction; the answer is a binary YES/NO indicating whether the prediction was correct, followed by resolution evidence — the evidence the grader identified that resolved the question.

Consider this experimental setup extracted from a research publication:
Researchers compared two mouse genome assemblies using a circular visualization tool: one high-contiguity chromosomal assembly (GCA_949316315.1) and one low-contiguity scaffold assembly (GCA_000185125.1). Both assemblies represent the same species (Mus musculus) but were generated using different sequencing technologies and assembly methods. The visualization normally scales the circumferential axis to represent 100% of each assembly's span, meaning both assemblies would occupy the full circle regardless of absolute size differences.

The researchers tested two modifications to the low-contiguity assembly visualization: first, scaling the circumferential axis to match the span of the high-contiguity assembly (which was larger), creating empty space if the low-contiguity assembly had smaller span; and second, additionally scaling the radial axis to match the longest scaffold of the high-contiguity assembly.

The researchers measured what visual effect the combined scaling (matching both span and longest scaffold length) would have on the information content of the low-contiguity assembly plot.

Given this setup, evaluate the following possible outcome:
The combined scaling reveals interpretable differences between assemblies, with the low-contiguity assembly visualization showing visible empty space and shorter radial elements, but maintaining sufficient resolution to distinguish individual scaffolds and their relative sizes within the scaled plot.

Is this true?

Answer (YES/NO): NO